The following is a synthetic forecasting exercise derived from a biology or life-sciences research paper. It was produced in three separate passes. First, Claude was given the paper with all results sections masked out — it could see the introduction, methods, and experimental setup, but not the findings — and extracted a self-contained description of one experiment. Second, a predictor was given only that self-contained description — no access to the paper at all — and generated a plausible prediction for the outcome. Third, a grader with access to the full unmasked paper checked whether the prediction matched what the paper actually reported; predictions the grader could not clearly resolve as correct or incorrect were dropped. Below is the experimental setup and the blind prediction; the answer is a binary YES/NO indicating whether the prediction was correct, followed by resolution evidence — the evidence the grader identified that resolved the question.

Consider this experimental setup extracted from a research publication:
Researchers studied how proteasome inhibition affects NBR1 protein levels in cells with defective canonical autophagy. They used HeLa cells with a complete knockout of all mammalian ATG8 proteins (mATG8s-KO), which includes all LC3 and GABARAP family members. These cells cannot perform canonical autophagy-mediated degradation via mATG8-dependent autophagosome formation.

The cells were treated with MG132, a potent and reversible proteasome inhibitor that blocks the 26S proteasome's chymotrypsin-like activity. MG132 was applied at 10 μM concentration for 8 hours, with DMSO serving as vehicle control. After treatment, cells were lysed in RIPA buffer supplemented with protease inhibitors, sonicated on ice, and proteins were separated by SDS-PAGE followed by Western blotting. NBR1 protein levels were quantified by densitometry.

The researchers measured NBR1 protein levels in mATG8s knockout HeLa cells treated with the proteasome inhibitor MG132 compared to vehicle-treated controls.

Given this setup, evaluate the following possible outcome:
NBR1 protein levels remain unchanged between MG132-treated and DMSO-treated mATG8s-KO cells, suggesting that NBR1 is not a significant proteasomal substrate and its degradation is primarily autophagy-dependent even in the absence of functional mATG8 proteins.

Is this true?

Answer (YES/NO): NO